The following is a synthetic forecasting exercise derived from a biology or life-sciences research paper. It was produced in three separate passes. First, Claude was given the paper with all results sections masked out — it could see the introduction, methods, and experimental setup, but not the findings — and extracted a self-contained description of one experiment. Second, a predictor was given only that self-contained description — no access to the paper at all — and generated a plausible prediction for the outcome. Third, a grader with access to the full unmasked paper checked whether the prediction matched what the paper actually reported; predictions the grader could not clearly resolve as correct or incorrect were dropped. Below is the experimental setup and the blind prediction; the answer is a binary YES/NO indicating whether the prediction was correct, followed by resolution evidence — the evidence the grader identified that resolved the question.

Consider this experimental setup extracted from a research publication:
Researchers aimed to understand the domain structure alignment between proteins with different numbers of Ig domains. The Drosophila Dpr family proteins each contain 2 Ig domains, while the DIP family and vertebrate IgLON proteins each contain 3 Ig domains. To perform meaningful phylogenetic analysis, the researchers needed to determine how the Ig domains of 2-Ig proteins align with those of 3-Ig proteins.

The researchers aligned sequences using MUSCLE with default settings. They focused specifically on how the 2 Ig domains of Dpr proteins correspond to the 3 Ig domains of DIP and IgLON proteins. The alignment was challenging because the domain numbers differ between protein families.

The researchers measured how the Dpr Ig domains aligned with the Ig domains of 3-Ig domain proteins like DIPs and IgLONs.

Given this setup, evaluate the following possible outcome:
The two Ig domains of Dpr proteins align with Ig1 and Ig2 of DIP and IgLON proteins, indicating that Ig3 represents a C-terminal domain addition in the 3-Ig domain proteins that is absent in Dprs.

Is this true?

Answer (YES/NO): NO